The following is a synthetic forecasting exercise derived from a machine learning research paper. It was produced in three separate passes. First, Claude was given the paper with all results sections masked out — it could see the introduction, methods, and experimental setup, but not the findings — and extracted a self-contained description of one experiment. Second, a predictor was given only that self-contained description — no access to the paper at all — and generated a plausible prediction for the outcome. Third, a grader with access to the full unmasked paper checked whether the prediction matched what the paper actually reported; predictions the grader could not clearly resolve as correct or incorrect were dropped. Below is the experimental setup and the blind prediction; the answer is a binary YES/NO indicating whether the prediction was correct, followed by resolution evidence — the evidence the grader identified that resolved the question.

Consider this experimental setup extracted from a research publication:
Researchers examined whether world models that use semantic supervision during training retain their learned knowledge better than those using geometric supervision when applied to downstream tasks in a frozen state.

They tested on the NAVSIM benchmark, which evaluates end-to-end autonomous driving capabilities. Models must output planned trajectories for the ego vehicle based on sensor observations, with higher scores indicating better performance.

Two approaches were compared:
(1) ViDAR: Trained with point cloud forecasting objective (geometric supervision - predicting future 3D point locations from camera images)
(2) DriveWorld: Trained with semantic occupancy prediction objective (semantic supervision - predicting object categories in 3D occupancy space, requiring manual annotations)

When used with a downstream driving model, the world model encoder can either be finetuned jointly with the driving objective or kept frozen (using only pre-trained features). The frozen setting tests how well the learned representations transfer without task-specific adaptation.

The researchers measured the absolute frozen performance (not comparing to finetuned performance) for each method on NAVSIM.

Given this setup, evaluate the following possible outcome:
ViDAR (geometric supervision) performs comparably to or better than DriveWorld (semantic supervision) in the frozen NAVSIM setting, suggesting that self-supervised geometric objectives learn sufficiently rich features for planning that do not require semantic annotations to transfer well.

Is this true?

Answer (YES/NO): NO